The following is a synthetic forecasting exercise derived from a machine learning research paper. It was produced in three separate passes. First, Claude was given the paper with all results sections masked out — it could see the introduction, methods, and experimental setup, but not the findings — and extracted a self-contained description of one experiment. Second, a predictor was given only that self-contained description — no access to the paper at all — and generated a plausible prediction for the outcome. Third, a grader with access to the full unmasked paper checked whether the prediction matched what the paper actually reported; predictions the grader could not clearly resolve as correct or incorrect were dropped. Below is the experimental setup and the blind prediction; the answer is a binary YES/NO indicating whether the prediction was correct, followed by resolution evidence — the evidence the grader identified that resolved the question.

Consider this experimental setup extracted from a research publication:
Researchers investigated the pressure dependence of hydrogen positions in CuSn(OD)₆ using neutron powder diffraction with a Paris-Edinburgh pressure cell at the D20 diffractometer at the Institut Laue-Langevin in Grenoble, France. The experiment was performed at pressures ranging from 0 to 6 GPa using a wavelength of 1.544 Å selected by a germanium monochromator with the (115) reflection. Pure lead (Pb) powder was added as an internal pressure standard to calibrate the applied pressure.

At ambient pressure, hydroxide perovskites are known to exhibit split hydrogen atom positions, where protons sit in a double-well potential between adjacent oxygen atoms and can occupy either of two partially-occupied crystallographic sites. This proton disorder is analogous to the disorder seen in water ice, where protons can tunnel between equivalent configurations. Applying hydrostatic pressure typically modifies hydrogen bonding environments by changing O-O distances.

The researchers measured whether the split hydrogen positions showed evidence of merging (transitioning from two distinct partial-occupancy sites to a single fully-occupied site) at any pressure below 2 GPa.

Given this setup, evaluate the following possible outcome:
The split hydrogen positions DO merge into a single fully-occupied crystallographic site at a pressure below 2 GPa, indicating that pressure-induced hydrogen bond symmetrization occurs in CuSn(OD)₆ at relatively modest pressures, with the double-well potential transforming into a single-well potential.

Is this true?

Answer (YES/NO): NO